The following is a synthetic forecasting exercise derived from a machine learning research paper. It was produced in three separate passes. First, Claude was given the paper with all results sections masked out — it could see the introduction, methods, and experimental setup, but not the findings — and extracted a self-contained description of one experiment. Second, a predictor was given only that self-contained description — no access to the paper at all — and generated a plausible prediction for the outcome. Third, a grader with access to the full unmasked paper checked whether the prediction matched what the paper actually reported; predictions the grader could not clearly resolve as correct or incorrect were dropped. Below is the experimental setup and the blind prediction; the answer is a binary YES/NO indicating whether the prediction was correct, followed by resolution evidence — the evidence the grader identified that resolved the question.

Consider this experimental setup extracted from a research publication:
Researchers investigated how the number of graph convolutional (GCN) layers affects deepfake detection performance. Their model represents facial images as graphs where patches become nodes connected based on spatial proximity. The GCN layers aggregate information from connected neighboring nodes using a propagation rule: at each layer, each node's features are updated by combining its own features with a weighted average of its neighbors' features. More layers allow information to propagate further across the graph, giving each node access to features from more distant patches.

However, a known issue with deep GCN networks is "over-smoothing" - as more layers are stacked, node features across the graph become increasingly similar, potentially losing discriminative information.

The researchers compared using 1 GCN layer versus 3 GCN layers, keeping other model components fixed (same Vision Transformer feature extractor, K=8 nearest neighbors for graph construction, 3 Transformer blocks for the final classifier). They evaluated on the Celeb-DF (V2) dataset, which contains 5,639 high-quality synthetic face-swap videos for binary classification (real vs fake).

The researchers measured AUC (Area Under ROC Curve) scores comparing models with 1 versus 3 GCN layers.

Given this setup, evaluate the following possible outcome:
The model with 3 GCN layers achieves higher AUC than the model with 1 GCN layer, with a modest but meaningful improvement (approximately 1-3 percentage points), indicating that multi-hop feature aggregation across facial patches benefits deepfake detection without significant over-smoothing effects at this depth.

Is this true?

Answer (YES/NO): NO